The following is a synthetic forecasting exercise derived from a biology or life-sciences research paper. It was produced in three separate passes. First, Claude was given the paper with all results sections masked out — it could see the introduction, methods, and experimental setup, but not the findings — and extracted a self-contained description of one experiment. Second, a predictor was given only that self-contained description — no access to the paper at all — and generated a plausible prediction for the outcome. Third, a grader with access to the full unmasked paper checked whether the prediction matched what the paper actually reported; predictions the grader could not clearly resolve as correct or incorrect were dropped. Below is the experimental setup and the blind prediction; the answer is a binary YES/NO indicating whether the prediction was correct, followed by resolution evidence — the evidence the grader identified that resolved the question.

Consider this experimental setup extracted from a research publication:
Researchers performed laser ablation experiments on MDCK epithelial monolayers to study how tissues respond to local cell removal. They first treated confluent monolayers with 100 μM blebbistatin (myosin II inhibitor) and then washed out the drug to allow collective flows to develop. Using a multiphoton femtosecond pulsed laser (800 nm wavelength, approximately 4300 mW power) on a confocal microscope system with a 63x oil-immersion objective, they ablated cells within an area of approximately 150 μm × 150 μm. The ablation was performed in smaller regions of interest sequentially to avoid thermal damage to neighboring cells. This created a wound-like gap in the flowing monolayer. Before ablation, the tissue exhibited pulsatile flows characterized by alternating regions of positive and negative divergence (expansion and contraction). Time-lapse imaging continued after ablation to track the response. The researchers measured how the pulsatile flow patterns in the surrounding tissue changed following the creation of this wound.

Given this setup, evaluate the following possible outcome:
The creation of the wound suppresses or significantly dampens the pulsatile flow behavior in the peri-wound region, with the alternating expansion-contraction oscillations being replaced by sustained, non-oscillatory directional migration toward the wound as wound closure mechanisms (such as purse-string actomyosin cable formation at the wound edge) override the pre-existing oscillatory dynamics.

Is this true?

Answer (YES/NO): NO